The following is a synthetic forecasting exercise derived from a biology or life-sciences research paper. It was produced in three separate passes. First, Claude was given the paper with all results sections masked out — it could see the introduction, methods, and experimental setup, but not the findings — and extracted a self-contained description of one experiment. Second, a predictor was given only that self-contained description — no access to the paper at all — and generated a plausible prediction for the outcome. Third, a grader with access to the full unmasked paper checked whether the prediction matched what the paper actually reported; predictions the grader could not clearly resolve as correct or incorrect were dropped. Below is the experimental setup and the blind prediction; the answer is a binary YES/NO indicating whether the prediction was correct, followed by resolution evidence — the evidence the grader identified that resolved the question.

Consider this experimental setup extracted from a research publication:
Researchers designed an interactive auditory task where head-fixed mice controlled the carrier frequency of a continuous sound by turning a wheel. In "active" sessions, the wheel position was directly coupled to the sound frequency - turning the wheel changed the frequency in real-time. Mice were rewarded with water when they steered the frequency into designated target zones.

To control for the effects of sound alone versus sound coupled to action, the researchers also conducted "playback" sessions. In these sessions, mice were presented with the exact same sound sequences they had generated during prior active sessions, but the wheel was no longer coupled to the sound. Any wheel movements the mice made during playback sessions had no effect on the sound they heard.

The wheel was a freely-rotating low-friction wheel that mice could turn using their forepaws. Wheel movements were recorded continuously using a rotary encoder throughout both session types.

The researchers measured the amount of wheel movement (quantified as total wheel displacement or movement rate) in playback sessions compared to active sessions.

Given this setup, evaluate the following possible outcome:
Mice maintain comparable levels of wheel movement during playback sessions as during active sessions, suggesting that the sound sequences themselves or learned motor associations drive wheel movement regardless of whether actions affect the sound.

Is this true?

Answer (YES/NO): NO